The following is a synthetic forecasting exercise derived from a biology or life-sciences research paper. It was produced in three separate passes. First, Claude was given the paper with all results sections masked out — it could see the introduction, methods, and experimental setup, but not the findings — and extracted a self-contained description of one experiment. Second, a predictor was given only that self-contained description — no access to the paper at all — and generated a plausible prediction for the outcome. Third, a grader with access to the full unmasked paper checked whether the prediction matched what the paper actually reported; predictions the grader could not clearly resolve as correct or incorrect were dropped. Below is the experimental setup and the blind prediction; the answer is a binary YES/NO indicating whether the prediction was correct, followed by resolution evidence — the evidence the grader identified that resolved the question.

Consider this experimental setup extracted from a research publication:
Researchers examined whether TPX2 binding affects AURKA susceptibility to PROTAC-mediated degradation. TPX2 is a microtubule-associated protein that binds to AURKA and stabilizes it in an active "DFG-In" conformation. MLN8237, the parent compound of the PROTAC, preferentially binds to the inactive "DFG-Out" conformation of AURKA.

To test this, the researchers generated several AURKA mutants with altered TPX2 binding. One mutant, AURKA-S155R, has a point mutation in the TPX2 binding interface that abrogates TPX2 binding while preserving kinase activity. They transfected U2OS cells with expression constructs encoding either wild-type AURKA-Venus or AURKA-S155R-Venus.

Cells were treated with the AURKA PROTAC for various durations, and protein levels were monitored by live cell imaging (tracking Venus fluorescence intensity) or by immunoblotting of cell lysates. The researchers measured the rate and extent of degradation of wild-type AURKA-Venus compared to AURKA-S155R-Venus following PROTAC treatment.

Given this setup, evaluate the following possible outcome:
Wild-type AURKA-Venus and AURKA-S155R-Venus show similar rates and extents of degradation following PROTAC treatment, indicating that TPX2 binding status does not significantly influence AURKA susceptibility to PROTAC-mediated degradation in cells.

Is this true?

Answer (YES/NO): NO